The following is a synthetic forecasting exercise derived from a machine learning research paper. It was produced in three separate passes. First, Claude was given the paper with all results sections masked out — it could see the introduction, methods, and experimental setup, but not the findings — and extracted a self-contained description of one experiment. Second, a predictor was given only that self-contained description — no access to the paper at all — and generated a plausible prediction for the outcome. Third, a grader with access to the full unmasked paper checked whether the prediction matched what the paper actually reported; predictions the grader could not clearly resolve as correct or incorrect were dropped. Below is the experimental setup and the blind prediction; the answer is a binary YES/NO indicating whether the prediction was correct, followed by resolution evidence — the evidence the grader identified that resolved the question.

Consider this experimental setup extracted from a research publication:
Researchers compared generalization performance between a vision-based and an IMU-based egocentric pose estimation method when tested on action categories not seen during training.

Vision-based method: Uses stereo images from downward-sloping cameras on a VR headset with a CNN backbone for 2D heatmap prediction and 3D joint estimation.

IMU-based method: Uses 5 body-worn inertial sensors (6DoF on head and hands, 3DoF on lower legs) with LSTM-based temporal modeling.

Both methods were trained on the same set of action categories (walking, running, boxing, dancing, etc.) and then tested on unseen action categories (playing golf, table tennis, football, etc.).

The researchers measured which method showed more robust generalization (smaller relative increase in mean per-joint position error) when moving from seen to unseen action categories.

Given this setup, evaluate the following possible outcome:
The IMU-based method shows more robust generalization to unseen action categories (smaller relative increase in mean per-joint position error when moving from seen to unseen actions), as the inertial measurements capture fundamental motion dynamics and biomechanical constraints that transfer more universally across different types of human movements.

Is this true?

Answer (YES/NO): NO